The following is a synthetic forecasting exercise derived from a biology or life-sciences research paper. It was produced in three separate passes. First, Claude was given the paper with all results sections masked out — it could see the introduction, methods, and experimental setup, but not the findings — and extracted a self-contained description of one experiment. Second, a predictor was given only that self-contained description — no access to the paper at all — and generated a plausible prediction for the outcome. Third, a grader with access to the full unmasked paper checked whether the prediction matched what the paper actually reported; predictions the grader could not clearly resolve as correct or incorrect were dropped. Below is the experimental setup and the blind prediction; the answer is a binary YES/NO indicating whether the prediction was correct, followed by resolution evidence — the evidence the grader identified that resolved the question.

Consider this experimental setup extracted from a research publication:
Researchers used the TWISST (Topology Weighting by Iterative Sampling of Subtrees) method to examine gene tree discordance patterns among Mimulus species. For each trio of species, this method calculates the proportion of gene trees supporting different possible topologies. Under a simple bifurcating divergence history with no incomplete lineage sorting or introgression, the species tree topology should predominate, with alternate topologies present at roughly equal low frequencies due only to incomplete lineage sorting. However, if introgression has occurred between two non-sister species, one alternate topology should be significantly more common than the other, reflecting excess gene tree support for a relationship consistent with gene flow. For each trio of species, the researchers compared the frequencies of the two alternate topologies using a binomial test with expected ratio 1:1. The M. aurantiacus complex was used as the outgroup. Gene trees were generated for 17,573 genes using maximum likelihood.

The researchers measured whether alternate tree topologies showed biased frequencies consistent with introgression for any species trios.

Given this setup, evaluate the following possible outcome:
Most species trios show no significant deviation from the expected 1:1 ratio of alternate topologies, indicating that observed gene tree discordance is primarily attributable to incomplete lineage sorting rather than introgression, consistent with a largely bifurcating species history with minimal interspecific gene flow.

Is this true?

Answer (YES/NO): NO